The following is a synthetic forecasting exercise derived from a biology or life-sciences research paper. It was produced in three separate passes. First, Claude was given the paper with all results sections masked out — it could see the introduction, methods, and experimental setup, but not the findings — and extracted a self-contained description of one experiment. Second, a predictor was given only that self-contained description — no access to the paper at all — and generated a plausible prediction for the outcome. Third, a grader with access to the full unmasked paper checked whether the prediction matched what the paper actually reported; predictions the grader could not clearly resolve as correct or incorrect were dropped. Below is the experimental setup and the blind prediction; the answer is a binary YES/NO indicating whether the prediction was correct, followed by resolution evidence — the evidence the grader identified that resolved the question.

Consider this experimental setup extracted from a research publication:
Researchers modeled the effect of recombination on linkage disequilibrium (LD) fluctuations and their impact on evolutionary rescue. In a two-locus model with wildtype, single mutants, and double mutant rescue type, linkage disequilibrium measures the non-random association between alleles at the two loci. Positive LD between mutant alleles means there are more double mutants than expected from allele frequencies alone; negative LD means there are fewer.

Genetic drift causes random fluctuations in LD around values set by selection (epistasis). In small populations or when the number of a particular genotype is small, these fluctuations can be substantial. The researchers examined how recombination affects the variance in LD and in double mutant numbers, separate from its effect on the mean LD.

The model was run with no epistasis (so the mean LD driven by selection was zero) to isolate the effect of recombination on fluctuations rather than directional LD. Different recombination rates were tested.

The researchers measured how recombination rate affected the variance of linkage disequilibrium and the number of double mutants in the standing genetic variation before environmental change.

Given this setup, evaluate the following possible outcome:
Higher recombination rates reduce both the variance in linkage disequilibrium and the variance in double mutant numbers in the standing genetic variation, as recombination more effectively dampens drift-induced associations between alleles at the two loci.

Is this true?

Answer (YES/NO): YES